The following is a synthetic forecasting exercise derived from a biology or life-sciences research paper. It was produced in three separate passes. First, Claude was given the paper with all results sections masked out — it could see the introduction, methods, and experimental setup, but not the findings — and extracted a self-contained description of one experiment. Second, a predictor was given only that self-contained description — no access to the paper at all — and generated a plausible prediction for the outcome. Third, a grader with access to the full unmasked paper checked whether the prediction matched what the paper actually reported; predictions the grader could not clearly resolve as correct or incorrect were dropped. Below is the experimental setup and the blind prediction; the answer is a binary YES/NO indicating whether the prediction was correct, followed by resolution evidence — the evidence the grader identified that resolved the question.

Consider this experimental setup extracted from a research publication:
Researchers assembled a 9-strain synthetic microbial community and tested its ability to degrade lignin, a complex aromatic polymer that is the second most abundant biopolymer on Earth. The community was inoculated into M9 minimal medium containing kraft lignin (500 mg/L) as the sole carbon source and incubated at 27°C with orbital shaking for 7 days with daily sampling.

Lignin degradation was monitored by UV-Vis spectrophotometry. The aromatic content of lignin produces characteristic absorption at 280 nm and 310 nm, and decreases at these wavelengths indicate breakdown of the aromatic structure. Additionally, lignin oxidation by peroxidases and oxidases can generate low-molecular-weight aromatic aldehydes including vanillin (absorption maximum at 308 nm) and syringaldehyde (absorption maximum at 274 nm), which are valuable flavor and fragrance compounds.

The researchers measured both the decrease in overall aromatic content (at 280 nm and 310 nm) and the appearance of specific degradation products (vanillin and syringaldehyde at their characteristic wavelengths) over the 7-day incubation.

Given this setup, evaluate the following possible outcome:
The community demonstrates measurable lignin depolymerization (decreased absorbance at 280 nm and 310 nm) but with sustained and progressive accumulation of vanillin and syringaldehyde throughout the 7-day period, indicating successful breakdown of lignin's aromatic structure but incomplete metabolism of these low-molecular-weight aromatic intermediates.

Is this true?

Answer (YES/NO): NO